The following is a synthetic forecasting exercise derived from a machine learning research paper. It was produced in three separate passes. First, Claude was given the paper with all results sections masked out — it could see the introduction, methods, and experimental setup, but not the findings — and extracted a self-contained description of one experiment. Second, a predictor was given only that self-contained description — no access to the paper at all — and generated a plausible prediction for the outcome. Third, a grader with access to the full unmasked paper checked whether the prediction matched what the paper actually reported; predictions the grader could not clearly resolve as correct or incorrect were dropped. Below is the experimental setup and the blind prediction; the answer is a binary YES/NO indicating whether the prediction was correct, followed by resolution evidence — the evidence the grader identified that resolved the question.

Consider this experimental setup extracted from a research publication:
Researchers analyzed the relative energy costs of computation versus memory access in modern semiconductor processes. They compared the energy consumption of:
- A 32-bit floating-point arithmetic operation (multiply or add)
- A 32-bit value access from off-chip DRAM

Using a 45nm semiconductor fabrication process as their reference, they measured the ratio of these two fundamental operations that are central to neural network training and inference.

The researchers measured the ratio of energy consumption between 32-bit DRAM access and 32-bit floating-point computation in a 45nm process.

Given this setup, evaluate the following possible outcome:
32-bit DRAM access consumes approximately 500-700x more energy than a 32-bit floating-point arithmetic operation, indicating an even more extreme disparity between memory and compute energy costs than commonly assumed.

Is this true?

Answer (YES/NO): NO